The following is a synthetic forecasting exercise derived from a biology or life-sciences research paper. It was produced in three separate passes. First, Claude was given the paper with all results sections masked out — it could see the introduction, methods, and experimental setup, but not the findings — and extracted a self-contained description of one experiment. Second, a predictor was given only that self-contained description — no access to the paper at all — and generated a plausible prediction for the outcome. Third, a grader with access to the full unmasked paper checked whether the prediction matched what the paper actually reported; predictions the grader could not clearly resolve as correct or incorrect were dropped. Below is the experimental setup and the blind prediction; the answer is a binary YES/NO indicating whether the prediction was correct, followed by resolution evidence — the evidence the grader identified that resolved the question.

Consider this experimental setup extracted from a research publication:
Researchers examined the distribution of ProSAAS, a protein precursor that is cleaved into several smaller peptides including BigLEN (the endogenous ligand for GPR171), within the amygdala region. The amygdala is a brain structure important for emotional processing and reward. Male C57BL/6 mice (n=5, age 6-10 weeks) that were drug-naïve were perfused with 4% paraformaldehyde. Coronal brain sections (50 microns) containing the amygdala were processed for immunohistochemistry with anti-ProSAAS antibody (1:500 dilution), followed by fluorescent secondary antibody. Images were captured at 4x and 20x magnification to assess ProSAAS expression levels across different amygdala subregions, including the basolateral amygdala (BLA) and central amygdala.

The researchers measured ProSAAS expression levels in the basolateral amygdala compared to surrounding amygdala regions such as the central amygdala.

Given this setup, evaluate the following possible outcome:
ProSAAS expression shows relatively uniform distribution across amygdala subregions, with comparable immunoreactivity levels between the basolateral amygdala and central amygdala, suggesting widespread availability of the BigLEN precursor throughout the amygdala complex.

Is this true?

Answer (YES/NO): NO